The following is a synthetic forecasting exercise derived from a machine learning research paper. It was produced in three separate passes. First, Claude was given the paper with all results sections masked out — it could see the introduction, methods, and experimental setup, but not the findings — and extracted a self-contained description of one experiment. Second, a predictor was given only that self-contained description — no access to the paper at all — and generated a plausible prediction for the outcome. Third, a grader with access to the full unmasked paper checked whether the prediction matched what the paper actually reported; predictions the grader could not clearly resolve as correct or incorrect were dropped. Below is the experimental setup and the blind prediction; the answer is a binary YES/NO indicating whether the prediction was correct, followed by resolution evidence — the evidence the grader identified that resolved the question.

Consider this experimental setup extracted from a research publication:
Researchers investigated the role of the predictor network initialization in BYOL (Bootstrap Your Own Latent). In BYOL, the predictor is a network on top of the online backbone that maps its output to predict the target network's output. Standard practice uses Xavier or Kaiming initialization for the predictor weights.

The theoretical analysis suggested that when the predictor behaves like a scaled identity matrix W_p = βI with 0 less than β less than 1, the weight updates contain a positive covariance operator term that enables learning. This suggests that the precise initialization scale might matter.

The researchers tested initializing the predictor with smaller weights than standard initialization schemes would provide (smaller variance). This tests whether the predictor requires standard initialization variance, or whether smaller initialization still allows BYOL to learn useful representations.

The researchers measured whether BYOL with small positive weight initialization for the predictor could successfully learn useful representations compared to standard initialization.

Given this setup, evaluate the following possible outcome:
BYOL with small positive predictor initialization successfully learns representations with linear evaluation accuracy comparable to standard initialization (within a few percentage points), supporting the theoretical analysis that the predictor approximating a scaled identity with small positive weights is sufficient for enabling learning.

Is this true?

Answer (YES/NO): YES